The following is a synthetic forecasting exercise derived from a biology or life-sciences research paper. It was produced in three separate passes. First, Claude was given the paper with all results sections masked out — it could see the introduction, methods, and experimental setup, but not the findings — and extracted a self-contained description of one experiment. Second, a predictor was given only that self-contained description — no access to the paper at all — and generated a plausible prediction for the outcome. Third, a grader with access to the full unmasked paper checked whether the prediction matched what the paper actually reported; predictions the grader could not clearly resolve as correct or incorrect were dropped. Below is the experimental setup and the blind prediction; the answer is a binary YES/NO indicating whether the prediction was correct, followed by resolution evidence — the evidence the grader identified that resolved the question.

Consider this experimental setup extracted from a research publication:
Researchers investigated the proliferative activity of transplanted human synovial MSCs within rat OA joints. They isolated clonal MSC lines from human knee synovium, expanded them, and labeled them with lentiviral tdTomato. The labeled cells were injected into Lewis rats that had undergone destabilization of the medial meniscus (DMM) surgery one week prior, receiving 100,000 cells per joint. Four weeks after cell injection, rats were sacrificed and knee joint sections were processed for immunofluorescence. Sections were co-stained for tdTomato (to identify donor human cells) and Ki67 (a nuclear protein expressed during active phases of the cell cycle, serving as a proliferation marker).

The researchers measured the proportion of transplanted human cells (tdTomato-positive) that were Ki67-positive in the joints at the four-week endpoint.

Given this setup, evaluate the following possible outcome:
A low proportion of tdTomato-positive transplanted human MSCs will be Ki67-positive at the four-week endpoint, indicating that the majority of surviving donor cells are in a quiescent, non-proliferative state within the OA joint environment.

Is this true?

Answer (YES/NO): YES